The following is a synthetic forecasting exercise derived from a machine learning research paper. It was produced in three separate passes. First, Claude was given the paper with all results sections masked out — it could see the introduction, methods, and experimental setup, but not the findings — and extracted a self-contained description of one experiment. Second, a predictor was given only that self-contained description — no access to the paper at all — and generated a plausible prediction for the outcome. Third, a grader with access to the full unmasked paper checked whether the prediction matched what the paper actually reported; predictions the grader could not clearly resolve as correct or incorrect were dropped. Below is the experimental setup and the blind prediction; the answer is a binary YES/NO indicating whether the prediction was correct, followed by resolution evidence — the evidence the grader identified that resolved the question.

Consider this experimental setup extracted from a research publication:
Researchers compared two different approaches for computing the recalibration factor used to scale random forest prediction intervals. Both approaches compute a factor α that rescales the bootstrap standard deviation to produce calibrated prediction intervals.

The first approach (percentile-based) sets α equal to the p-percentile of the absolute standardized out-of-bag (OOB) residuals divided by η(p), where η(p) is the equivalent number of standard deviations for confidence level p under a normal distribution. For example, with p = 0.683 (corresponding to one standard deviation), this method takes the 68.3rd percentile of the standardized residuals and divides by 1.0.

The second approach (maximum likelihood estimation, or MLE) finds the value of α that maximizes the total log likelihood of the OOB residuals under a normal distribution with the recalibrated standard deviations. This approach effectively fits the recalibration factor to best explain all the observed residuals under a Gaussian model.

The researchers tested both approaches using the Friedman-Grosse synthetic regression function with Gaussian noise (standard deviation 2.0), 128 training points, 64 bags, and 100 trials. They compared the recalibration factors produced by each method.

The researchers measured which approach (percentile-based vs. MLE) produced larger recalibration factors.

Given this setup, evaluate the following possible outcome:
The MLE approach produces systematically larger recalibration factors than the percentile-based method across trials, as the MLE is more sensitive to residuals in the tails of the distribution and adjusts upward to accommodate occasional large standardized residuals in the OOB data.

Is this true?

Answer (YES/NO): YES